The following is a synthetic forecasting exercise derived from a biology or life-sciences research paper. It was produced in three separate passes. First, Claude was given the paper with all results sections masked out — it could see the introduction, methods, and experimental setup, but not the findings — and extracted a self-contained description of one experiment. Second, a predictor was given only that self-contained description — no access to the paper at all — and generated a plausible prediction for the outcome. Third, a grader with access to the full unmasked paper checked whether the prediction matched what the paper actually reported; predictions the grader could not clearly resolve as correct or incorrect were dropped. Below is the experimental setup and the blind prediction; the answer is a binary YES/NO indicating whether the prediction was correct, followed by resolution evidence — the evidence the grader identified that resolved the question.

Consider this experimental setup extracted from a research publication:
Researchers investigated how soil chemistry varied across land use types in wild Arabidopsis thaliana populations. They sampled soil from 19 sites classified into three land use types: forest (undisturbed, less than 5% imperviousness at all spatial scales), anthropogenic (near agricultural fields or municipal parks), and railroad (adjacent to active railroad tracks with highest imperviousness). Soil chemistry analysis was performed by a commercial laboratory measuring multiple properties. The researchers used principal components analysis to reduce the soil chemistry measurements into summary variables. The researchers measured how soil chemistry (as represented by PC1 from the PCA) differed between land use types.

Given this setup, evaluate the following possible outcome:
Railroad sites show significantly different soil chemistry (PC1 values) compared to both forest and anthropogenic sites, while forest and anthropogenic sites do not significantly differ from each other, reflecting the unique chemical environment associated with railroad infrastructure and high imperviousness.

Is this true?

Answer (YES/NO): YES